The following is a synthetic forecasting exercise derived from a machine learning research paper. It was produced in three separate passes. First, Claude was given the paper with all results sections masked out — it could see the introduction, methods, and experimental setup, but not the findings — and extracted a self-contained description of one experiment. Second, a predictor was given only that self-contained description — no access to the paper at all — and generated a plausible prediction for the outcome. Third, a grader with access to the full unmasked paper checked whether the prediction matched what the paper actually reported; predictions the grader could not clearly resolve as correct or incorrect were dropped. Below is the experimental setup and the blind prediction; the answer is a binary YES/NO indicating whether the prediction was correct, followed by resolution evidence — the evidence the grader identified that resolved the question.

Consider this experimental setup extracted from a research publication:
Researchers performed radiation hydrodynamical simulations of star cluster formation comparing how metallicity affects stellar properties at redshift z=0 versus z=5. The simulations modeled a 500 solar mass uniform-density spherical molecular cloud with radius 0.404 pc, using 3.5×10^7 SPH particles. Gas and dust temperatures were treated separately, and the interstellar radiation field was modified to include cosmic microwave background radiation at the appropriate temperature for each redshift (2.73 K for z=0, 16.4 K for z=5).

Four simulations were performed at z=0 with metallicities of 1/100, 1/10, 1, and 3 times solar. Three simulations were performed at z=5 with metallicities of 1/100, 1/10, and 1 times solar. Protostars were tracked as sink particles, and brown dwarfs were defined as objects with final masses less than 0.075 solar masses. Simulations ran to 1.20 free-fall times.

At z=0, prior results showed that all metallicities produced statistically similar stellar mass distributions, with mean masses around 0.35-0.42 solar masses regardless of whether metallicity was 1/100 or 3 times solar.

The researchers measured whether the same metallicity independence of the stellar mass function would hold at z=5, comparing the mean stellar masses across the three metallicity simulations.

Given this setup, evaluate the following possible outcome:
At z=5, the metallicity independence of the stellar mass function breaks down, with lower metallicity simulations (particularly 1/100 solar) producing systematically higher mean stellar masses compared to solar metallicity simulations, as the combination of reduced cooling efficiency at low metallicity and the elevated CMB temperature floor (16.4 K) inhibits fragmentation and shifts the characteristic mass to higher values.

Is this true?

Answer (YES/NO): NO